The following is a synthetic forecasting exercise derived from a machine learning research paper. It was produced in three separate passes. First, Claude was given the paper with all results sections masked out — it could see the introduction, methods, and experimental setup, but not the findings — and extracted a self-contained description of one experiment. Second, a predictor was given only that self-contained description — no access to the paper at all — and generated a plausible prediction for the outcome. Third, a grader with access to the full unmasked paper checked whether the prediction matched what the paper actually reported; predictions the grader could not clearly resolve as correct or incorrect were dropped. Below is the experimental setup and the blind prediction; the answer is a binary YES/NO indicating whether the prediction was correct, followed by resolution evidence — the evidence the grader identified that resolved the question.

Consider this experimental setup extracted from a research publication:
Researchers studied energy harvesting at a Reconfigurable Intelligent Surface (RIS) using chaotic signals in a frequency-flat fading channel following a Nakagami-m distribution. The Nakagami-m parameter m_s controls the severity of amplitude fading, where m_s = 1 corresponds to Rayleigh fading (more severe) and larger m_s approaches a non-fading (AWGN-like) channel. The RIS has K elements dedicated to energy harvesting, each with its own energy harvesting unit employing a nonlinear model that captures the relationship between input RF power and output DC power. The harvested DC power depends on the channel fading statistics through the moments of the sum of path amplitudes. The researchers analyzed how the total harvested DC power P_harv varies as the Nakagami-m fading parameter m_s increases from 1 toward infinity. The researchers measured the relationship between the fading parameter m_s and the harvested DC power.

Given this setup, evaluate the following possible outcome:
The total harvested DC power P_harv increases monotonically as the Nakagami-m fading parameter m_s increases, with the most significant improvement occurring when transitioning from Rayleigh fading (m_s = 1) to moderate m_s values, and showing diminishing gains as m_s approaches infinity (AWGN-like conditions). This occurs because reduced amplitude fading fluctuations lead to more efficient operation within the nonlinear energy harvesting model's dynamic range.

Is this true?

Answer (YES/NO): NO